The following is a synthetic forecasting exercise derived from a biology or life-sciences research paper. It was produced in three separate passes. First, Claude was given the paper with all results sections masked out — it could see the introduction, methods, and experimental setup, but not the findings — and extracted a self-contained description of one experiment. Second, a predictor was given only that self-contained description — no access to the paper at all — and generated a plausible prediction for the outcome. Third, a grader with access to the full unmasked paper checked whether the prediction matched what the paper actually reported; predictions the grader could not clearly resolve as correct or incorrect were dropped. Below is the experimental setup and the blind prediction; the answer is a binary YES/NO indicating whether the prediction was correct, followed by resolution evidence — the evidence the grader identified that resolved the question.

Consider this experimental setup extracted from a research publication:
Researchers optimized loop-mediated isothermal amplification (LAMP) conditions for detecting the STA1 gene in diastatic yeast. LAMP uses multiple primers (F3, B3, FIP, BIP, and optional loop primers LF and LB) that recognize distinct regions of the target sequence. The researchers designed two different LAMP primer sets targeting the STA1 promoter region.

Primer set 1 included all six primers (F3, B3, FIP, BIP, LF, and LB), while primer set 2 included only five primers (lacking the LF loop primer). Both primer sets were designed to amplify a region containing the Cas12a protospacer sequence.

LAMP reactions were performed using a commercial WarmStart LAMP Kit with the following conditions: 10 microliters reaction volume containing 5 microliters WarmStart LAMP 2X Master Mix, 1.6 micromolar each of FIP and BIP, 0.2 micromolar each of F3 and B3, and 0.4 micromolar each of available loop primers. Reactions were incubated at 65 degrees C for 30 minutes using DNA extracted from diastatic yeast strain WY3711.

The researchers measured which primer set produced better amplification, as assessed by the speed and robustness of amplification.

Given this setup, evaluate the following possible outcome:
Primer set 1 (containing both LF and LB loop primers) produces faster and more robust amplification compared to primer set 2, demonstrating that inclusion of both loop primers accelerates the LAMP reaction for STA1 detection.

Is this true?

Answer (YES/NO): NO